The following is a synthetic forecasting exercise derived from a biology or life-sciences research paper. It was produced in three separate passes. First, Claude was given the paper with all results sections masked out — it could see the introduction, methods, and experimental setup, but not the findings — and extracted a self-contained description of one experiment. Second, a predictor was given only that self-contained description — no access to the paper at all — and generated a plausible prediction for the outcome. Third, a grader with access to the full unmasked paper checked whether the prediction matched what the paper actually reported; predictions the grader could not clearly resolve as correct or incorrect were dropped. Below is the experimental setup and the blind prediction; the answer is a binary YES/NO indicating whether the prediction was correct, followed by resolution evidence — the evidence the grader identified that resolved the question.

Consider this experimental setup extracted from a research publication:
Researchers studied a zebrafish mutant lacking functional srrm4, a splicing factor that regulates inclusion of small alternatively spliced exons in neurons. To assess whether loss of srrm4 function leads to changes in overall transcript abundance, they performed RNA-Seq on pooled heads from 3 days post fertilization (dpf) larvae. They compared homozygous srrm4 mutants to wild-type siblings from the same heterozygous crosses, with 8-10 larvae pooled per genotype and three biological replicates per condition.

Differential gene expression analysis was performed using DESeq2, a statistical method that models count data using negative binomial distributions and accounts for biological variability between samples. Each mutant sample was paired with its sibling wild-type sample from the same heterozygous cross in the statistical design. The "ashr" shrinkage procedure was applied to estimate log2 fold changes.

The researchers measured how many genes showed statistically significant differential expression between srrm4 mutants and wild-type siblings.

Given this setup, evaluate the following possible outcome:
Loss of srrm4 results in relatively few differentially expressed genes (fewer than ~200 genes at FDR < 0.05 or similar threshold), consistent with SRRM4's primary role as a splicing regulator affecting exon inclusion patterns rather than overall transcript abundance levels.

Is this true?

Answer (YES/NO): YES